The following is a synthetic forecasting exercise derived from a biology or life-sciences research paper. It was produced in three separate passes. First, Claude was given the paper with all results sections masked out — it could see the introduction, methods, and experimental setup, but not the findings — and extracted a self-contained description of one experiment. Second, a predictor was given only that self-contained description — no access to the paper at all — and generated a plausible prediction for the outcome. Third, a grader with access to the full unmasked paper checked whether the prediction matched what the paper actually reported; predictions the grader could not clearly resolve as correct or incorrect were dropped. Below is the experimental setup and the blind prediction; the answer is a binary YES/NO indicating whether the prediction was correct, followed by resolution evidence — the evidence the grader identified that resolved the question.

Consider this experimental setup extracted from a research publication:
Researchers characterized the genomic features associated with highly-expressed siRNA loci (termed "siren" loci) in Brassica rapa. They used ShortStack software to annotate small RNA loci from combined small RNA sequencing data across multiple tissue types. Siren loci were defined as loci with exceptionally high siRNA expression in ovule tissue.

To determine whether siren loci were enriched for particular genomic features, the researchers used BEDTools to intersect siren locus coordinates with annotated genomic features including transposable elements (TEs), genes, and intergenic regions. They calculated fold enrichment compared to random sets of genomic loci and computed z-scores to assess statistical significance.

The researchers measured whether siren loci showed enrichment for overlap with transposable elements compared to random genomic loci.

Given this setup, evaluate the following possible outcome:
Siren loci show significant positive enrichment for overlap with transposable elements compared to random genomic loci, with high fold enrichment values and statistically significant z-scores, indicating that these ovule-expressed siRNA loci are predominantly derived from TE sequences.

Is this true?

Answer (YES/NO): NO